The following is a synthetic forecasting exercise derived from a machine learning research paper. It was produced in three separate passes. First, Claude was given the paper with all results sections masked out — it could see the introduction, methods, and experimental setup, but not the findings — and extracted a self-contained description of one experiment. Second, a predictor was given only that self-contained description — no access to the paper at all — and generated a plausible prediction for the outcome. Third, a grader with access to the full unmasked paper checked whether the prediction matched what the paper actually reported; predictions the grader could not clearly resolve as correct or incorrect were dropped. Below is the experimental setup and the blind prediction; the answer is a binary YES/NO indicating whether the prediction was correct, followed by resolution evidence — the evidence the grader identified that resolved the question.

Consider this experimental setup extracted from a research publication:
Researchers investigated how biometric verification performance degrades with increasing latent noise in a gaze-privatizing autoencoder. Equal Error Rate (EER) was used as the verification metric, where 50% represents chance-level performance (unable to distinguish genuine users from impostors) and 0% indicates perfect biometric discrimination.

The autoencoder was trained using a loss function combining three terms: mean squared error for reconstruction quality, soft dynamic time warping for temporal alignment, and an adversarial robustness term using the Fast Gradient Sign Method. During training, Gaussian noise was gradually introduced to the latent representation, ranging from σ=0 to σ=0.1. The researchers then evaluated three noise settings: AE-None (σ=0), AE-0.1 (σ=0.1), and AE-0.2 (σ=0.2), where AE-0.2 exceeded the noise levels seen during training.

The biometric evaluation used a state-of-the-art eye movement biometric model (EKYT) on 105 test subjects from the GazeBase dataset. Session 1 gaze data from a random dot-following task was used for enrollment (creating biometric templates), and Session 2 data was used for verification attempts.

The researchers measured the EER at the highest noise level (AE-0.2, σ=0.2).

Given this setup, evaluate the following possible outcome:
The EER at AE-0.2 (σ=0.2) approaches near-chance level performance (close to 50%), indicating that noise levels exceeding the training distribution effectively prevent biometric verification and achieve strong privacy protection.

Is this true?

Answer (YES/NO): NO